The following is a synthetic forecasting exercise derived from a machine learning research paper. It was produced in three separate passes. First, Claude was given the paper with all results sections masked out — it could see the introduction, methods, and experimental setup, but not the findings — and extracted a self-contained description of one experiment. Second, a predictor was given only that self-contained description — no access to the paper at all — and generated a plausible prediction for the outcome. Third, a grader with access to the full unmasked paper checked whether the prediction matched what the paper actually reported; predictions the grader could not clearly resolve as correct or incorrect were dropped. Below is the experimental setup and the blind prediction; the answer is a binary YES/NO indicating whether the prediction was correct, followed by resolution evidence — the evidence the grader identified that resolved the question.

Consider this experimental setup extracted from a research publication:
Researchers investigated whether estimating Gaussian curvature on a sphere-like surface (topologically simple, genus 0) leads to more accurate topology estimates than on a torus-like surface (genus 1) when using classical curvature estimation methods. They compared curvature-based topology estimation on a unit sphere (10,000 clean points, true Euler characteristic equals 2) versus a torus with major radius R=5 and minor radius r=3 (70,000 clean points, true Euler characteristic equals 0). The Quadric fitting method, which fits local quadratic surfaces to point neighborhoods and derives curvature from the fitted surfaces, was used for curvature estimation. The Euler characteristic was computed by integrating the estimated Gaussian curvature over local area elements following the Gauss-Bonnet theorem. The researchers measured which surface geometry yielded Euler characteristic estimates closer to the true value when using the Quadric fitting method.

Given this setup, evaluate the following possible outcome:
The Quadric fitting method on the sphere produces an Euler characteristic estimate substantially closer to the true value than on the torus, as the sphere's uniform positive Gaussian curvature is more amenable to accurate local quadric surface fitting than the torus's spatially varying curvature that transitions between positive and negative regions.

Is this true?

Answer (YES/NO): YES